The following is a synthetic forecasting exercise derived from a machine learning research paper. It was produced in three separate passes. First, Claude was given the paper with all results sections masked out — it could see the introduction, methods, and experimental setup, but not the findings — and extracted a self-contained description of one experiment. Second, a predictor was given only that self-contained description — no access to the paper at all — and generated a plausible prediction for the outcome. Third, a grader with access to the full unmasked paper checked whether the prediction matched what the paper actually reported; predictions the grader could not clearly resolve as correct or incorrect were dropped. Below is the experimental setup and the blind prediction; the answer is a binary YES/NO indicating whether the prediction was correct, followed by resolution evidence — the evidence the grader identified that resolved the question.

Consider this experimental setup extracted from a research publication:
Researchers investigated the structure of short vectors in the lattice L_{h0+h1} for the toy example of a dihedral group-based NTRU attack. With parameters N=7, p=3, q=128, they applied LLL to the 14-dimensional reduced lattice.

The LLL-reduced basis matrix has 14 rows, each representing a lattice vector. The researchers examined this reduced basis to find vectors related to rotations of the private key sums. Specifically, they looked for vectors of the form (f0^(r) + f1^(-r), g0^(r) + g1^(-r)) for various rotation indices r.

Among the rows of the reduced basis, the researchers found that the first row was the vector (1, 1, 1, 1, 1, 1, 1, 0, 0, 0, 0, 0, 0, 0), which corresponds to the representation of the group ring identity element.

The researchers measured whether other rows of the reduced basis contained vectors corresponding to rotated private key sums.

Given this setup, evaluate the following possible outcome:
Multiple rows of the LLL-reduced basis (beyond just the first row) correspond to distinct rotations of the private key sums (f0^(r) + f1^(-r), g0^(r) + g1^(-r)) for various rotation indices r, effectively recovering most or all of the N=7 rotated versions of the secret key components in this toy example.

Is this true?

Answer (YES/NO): NO